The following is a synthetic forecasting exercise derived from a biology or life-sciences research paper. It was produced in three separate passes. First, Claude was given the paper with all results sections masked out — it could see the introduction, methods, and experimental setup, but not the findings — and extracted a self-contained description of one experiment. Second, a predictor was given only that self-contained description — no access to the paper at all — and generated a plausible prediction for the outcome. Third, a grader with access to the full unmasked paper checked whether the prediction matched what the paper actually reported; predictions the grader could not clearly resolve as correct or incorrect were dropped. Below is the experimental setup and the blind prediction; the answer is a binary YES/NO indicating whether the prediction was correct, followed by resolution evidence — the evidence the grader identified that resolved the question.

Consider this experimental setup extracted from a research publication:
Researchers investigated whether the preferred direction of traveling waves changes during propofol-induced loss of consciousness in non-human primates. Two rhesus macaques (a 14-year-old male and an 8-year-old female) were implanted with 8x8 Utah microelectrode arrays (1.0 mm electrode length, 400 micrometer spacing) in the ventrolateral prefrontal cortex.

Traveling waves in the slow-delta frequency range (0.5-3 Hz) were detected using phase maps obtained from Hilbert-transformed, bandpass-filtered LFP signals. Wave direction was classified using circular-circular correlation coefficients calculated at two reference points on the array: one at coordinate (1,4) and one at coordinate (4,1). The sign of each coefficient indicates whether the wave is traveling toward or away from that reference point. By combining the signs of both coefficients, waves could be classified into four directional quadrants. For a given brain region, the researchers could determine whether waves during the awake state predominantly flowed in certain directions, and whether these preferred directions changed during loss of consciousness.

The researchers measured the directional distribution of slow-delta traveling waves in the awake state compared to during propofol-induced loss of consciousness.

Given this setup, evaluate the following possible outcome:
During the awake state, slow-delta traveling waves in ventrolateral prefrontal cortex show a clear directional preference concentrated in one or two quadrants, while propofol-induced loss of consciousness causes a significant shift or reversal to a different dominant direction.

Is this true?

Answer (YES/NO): NO